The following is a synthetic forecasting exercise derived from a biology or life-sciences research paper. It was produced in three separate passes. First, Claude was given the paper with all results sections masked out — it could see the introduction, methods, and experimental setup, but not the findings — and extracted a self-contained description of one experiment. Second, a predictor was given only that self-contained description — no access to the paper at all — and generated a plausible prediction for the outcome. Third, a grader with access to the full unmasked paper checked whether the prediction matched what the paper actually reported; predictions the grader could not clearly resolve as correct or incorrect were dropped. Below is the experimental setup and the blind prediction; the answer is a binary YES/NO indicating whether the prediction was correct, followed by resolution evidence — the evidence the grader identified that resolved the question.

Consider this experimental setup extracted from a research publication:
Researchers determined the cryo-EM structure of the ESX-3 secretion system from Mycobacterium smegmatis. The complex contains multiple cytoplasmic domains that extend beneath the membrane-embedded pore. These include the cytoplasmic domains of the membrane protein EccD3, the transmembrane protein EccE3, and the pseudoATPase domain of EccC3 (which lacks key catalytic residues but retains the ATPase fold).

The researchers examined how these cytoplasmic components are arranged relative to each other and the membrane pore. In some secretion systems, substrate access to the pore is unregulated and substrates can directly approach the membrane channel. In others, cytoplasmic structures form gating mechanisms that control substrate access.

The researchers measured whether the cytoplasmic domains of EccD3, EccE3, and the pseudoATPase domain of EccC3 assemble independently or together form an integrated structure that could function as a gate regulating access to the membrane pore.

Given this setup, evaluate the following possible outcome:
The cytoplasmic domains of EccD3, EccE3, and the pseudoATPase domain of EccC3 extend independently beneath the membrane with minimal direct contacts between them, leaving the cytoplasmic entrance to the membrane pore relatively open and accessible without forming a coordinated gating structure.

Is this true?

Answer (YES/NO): NO